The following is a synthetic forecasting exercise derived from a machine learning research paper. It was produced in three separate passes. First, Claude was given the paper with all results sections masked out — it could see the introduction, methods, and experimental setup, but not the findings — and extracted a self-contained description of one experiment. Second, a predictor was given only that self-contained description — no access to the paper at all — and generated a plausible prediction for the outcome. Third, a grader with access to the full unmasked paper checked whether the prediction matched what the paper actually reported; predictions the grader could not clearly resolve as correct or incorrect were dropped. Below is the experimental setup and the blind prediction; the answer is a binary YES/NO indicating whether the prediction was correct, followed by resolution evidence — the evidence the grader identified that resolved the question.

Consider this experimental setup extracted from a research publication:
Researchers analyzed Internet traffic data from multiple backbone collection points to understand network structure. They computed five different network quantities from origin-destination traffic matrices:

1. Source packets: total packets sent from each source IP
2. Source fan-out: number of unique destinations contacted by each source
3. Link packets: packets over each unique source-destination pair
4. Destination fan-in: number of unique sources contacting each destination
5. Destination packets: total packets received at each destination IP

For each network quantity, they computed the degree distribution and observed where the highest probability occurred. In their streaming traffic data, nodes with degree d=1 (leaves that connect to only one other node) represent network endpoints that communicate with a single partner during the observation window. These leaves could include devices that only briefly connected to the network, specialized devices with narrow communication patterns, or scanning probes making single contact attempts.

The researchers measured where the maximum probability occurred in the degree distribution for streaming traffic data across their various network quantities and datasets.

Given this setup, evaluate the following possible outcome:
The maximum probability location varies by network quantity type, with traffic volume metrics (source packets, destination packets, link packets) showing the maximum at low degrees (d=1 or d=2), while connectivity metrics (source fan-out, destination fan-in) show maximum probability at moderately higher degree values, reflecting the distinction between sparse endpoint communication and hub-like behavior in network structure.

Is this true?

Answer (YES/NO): NO